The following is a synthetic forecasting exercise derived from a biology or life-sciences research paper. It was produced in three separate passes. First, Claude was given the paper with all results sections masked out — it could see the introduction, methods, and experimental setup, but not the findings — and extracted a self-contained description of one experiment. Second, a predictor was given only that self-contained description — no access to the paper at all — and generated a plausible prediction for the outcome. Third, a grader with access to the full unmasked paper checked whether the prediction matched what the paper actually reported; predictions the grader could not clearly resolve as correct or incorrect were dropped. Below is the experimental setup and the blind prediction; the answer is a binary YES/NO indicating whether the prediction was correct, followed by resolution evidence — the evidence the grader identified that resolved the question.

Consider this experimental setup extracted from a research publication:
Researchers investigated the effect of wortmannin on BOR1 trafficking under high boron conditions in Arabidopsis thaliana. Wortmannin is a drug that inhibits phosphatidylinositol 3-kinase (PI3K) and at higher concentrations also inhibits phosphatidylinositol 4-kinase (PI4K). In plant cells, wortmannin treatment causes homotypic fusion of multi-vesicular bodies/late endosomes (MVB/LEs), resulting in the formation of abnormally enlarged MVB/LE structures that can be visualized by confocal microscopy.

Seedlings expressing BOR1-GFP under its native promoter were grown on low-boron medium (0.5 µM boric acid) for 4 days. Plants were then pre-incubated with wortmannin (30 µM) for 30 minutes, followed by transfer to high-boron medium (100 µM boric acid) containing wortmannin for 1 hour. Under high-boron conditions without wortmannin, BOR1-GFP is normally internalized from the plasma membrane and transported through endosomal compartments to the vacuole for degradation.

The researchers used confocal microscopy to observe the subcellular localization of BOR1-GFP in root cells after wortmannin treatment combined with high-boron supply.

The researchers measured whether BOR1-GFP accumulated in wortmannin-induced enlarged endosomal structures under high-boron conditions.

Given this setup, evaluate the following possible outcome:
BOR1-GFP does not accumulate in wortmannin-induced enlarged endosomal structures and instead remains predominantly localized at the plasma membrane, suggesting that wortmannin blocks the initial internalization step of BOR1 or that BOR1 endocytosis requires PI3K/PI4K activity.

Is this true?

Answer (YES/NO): NO